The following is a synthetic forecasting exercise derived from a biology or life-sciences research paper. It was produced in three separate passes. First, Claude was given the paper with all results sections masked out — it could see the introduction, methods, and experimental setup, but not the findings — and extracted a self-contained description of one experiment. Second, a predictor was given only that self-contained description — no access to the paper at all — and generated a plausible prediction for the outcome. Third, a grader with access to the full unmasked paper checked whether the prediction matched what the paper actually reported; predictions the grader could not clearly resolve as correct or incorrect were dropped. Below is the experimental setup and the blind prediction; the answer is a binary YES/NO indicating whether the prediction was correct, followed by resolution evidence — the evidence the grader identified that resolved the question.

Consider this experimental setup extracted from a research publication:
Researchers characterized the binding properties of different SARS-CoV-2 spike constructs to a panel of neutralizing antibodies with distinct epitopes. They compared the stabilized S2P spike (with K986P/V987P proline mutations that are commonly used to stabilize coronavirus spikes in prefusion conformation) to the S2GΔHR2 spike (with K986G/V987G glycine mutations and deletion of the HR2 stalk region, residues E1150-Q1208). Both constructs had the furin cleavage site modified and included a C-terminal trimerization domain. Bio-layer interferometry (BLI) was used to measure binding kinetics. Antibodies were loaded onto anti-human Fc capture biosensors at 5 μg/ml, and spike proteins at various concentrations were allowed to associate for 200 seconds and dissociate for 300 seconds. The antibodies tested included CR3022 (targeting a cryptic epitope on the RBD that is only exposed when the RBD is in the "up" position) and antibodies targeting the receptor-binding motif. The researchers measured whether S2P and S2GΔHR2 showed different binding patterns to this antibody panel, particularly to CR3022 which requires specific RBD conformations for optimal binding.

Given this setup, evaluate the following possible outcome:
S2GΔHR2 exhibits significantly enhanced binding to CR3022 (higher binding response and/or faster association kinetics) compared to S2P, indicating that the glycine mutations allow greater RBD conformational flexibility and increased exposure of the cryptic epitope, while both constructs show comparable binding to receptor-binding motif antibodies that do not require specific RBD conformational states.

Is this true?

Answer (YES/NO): NO